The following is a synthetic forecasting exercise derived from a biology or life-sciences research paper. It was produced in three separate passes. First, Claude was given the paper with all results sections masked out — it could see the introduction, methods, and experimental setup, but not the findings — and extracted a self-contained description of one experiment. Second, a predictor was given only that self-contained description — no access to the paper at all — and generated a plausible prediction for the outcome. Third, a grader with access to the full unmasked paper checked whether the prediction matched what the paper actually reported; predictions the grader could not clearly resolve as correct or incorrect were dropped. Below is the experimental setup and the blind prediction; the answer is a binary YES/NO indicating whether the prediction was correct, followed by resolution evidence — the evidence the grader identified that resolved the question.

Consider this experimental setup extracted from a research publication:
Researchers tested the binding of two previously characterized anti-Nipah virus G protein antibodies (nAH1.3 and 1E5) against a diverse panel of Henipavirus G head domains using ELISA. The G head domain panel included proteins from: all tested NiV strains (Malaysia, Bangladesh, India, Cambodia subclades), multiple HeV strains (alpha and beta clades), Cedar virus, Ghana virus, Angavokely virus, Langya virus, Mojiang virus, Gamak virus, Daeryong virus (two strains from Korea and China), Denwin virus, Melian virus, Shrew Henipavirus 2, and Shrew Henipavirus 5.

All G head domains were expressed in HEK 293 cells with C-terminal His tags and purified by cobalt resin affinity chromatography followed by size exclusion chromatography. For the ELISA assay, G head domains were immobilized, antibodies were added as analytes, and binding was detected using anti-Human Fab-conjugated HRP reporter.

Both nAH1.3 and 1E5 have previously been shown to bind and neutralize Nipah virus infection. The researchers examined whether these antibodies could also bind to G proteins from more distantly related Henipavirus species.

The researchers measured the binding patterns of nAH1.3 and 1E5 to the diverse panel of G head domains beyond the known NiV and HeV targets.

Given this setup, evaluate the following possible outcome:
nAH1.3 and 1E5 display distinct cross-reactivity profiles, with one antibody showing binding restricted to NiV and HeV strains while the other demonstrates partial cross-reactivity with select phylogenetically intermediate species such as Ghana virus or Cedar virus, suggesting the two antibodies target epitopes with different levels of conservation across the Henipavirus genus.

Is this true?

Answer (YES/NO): NO